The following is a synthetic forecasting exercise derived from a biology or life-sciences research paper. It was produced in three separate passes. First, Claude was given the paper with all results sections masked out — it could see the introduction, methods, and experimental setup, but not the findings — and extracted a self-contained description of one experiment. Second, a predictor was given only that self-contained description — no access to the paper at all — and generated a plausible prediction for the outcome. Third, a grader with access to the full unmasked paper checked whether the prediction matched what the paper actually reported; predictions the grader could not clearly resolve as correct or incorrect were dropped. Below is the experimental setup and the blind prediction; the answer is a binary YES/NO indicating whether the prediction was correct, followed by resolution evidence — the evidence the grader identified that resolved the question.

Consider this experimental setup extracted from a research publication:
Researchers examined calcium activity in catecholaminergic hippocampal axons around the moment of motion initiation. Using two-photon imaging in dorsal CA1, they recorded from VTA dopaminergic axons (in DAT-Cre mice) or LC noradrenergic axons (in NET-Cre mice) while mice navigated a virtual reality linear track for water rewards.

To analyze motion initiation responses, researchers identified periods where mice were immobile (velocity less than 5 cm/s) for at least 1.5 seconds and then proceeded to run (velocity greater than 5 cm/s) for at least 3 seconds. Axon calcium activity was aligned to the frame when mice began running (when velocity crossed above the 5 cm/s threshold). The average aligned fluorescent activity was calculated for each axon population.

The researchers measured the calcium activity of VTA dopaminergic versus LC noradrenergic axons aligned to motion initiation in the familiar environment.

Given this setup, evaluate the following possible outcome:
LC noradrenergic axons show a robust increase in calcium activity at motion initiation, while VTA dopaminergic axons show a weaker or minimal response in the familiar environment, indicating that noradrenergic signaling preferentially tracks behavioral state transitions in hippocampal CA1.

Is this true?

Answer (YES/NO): NO